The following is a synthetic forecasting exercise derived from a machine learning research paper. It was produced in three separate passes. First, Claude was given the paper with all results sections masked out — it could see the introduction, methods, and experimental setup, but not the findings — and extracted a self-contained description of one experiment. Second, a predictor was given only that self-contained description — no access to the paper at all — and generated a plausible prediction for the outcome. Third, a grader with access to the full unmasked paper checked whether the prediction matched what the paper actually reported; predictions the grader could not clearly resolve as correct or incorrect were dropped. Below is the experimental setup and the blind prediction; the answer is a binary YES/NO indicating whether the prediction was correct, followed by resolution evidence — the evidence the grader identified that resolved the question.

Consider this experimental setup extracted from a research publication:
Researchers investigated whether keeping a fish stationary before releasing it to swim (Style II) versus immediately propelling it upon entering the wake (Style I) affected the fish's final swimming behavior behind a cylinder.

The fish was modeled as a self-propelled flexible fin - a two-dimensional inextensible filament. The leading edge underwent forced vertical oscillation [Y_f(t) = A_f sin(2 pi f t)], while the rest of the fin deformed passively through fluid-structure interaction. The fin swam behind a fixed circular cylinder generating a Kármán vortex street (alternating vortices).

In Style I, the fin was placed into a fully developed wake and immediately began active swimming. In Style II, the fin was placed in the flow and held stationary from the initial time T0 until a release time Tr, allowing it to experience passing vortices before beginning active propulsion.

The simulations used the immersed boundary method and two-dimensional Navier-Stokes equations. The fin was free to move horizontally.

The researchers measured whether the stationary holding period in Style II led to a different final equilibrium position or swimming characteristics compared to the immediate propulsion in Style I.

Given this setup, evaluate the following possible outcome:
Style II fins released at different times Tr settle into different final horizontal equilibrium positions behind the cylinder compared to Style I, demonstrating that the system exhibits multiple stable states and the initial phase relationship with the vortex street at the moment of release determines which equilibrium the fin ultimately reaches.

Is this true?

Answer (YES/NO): YES